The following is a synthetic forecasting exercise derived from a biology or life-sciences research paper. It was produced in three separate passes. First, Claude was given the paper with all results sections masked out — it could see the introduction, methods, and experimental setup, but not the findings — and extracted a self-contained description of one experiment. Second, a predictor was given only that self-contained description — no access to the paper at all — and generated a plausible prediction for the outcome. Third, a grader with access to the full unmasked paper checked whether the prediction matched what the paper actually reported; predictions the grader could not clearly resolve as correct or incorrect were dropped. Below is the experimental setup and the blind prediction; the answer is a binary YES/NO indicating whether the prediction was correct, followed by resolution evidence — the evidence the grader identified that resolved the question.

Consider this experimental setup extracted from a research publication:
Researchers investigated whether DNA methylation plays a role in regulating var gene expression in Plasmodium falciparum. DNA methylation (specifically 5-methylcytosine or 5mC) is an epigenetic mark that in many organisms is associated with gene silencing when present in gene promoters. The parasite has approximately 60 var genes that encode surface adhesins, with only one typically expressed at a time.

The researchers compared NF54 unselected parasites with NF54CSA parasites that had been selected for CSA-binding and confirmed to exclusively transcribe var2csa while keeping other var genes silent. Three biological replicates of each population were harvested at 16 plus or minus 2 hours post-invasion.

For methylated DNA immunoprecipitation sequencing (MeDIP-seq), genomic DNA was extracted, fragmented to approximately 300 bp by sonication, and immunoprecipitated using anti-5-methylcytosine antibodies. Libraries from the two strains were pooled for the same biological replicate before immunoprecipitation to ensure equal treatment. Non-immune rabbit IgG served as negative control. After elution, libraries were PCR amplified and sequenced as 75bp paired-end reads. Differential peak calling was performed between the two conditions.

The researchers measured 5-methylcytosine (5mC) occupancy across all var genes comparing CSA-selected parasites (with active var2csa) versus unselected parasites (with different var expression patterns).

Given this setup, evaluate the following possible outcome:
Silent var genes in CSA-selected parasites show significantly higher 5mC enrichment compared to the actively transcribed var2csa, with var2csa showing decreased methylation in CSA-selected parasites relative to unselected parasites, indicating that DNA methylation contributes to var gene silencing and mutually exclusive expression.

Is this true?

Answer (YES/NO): NO